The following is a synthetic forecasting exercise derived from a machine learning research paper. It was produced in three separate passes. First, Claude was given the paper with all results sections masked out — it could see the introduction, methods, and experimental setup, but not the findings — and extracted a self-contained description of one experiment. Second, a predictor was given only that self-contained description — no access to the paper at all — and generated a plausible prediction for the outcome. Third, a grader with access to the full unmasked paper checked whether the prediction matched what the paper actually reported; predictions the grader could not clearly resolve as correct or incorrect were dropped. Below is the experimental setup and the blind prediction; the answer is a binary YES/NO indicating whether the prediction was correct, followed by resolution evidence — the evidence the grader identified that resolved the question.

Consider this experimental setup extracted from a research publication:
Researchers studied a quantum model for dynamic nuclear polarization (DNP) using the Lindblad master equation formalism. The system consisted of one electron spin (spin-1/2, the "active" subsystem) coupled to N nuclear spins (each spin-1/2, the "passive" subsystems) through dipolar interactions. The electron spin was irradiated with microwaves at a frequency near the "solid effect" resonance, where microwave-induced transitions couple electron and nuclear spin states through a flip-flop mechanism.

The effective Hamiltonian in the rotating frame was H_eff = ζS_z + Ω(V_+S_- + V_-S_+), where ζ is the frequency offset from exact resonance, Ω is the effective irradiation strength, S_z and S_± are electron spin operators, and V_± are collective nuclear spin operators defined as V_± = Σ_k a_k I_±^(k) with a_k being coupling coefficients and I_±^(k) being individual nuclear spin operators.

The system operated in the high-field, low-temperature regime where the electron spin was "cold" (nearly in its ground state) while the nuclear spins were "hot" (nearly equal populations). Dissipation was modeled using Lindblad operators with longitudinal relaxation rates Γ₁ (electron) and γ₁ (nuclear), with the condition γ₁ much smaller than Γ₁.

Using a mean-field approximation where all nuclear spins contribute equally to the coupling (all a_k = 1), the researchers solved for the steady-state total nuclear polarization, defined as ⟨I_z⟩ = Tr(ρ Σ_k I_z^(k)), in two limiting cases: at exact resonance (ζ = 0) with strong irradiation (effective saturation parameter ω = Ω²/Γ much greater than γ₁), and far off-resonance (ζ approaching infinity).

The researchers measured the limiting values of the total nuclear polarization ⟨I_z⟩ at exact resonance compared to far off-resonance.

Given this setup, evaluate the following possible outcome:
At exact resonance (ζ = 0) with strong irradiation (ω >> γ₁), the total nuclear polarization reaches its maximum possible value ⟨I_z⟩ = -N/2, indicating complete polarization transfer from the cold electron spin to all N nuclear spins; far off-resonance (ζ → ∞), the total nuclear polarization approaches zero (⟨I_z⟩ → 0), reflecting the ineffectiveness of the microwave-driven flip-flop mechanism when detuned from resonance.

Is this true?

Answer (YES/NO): YES